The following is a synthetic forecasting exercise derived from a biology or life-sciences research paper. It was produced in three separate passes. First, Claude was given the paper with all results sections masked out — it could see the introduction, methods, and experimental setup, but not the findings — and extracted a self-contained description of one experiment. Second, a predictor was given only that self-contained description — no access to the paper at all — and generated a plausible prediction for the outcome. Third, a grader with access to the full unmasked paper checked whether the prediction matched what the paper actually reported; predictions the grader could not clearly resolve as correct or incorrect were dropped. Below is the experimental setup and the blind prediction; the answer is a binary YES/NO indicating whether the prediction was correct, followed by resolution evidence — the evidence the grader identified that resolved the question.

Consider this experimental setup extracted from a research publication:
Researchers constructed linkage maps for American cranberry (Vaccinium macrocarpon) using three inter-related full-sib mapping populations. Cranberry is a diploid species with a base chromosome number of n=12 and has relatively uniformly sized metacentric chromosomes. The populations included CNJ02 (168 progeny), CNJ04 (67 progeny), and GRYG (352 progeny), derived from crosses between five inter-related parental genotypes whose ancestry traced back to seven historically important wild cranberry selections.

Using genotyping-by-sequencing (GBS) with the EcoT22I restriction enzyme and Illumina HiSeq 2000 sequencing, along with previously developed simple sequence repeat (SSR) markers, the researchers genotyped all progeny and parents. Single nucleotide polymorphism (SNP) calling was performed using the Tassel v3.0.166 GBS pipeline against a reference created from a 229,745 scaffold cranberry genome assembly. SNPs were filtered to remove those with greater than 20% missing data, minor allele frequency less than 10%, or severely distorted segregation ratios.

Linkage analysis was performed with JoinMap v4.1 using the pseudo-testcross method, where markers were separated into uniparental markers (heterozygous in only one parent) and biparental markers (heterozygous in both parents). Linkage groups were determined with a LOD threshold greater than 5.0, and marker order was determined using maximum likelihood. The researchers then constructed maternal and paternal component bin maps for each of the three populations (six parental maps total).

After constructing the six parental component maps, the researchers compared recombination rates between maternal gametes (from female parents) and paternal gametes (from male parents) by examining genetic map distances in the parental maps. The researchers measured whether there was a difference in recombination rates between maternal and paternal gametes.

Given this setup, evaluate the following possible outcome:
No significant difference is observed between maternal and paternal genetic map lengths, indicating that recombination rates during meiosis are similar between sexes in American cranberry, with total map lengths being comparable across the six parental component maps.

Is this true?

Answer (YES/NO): NO